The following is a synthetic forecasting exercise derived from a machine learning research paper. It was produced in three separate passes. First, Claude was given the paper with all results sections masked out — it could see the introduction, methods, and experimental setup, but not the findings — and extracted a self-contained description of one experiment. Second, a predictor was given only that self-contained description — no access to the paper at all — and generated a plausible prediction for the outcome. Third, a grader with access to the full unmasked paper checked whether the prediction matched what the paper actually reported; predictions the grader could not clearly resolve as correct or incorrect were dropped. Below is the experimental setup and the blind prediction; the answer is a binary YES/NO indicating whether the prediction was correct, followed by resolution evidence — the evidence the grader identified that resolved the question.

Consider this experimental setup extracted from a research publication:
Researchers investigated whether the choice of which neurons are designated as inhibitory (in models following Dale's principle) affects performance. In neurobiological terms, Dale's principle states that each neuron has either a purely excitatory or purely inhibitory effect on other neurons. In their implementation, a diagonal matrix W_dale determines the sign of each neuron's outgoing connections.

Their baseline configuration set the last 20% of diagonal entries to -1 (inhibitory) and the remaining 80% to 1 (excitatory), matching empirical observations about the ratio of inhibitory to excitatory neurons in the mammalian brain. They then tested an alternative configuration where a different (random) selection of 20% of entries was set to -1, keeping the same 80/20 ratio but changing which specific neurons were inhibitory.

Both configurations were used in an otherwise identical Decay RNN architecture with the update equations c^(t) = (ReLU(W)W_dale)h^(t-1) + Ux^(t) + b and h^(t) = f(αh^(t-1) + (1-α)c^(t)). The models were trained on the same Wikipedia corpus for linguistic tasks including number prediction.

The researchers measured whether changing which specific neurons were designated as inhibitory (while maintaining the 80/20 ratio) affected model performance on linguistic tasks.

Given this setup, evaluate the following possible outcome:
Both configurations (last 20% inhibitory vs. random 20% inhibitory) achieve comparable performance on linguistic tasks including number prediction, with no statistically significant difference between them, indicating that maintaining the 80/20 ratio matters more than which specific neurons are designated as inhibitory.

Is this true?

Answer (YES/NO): YES